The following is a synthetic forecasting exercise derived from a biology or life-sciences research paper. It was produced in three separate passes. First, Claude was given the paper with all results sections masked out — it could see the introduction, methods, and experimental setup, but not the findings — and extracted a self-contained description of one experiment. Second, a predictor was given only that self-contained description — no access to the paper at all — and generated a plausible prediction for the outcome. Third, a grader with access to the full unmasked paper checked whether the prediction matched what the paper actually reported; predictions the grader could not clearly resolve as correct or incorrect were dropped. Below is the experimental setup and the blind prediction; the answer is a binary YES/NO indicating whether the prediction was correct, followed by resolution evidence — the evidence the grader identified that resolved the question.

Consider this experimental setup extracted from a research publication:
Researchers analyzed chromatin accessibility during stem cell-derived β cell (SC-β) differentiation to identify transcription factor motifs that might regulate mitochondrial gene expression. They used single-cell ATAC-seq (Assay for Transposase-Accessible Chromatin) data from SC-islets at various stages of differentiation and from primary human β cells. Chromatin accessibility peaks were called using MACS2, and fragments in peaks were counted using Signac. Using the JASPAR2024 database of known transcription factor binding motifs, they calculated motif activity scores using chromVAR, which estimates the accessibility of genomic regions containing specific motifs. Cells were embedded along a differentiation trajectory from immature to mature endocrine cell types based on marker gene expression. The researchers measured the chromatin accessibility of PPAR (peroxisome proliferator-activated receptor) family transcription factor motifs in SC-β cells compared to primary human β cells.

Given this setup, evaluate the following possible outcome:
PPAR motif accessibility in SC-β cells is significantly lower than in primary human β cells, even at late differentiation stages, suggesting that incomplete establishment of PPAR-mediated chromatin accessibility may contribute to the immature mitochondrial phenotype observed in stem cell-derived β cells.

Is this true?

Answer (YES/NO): NO